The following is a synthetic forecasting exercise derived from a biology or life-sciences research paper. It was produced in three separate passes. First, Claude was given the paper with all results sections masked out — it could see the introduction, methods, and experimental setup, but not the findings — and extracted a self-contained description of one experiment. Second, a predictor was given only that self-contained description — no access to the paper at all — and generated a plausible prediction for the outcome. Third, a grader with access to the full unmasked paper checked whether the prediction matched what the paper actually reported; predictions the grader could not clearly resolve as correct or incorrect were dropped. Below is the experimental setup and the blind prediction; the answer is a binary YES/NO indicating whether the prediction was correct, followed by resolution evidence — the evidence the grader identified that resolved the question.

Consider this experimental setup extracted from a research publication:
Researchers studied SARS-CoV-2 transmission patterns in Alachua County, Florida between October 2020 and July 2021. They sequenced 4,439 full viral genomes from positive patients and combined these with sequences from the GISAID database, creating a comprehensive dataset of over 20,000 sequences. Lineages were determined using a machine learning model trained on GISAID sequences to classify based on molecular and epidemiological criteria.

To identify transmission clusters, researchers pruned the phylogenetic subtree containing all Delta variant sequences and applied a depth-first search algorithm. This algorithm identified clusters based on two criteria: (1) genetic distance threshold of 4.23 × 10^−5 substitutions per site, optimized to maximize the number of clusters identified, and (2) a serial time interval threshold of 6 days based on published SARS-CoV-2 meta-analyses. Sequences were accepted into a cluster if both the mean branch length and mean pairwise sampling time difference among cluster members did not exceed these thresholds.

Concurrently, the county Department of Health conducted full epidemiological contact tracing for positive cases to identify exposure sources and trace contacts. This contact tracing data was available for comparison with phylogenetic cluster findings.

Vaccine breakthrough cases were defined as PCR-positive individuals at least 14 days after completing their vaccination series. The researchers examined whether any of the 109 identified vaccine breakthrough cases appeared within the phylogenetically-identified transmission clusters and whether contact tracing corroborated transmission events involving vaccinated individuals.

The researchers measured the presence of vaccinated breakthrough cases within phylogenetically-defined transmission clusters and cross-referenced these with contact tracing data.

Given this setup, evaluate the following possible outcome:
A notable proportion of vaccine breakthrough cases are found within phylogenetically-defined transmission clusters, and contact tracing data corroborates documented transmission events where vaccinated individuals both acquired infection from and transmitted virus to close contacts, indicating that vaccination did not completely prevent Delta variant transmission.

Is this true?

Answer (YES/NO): YES